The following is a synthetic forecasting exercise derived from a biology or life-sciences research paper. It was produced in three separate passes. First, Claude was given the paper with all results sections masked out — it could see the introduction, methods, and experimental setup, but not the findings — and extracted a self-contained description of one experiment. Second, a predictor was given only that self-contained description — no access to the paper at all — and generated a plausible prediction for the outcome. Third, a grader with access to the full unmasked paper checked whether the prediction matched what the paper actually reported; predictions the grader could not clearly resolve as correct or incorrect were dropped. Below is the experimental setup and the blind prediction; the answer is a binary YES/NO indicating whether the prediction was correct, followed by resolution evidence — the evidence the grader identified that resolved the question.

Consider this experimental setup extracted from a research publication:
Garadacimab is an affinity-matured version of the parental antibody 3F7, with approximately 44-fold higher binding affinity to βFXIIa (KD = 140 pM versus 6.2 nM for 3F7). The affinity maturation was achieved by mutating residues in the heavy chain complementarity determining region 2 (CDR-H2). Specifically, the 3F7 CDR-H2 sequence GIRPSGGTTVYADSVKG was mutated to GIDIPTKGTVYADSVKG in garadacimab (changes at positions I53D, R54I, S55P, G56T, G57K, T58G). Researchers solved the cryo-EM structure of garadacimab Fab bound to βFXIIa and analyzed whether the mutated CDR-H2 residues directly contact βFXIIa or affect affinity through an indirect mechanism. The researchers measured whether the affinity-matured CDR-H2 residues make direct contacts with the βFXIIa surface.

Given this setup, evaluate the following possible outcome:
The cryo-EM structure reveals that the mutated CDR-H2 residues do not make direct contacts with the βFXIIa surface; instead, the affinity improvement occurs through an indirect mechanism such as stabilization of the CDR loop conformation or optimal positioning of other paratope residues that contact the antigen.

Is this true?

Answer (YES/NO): NO